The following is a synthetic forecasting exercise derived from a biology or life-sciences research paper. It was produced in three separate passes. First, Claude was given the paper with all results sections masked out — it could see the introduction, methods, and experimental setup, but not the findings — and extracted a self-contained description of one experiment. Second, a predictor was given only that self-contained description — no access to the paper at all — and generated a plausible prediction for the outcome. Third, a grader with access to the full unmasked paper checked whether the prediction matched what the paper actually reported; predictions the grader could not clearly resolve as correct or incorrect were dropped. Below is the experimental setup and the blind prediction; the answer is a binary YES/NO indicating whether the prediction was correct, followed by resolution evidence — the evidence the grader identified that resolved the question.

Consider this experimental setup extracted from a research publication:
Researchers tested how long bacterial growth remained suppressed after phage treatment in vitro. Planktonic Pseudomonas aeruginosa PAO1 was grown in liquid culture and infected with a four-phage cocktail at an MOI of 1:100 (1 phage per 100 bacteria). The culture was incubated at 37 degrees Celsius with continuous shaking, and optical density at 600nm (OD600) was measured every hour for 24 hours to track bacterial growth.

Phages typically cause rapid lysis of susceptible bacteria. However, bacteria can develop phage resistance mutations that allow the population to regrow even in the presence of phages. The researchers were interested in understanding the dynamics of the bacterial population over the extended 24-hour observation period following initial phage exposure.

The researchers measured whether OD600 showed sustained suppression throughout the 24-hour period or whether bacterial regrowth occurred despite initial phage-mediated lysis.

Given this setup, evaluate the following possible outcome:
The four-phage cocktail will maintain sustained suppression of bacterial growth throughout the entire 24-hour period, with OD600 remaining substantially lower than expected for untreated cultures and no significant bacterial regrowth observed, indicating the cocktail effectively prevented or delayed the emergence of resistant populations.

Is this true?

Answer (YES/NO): YES